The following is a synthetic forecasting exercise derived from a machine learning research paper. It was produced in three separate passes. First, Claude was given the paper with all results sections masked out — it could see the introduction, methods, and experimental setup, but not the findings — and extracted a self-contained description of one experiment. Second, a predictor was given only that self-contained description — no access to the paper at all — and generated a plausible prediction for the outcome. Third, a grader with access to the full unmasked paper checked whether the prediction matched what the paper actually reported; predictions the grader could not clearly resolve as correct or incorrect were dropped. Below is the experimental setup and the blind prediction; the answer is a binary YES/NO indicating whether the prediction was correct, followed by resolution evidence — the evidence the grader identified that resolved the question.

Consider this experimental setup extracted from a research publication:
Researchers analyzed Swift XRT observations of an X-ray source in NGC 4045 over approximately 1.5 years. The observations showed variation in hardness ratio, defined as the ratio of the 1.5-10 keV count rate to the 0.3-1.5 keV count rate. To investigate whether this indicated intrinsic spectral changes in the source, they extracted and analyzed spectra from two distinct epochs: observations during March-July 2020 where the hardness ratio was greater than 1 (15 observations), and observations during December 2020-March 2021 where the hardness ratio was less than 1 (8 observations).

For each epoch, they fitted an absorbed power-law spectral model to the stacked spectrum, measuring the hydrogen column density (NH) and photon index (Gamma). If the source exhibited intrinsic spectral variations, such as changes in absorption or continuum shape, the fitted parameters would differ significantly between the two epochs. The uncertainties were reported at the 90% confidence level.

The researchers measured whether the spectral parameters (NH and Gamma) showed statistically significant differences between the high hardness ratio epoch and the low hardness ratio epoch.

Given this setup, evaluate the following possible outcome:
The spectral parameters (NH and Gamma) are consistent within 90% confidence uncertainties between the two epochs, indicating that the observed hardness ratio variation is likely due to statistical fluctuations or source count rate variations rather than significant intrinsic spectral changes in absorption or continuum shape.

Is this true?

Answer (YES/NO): YES